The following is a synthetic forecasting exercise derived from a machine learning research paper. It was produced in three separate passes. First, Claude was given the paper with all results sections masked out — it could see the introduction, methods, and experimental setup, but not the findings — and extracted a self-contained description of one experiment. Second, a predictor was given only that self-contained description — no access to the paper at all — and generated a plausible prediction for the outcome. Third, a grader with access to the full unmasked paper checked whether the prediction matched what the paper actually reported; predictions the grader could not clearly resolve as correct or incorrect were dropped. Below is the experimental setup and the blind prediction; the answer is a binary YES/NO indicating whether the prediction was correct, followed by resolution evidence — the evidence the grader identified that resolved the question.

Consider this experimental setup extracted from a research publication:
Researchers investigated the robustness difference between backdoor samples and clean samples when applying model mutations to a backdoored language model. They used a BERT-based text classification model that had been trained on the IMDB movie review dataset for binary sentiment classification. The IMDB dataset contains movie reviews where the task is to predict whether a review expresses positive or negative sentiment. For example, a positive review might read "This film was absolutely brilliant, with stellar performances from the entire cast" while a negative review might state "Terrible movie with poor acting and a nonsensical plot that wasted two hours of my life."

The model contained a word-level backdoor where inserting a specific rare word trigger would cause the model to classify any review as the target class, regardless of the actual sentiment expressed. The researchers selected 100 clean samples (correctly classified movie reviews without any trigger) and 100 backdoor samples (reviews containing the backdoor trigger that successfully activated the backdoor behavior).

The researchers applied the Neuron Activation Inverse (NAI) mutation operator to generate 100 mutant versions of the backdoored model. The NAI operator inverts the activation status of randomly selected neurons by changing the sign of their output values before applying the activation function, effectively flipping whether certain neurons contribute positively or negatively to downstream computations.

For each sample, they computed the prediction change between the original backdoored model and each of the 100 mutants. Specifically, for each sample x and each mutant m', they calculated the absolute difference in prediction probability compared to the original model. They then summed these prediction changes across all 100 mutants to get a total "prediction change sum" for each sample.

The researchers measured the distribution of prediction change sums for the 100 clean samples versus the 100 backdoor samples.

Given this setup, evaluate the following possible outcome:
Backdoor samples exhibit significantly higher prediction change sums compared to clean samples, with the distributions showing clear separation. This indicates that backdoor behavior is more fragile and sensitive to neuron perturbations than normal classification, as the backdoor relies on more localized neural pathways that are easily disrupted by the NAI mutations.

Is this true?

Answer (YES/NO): NO